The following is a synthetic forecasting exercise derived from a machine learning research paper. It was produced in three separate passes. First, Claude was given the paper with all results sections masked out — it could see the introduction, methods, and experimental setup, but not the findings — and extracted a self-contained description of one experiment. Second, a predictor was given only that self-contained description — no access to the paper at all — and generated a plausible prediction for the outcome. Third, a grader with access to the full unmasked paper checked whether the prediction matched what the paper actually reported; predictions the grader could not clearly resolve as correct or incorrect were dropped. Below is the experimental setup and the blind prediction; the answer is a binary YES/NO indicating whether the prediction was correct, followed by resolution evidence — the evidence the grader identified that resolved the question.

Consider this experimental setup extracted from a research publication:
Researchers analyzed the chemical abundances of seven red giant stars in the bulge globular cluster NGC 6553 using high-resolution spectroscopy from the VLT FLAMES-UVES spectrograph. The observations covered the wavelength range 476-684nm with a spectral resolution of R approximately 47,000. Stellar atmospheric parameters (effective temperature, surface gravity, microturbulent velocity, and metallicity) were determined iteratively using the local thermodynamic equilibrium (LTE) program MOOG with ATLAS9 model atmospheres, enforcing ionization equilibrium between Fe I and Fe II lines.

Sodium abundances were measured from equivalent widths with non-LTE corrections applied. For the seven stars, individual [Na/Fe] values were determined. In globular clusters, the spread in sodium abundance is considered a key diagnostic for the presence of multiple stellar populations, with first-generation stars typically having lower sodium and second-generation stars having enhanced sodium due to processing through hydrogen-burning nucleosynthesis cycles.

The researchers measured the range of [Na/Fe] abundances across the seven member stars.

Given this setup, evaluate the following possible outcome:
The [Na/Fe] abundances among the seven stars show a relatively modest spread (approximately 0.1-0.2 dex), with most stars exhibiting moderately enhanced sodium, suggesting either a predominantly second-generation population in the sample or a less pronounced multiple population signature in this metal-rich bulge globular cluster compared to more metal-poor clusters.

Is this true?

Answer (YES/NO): NO